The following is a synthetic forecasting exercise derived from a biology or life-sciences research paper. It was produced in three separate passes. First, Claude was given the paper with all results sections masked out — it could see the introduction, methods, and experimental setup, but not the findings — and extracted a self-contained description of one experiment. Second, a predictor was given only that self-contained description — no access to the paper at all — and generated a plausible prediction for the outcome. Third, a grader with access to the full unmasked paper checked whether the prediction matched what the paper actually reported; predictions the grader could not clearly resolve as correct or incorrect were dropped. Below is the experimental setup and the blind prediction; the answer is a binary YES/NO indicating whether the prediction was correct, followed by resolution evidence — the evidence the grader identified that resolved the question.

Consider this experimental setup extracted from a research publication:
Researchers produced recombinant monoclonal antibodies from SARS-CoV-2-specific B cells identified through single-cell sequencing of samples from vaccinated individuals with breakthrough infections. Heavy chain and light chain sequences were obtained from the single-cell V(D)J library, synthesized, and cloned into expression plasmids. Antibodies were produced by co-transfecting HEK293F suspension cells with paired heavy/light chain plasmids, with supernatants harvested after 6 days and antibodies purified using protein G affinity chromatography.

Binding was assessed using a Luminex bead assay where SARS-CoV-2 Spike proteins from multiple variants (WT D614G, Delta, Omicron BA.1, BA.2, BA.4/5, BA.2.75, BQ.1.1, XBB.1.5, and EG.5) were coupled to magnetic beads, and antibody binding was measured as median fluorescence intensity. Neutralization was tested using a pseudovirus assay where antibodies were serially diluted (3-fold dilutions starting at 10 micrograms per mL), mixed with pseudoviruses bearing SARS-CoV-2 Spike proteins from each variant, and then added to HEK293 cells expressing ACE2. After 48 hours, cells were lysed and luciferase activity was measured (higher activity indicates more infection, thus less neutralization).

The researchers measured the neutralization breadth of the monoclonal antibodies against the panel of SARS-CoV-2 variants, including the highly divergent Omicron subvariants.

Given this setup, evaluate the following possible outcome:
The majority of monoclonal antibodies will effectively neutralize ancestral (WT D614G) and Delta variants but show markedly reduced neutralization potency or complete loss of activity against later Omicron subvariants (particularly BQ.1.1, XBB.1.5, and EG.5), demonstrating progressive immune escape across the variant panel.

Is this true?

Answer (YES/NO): NO